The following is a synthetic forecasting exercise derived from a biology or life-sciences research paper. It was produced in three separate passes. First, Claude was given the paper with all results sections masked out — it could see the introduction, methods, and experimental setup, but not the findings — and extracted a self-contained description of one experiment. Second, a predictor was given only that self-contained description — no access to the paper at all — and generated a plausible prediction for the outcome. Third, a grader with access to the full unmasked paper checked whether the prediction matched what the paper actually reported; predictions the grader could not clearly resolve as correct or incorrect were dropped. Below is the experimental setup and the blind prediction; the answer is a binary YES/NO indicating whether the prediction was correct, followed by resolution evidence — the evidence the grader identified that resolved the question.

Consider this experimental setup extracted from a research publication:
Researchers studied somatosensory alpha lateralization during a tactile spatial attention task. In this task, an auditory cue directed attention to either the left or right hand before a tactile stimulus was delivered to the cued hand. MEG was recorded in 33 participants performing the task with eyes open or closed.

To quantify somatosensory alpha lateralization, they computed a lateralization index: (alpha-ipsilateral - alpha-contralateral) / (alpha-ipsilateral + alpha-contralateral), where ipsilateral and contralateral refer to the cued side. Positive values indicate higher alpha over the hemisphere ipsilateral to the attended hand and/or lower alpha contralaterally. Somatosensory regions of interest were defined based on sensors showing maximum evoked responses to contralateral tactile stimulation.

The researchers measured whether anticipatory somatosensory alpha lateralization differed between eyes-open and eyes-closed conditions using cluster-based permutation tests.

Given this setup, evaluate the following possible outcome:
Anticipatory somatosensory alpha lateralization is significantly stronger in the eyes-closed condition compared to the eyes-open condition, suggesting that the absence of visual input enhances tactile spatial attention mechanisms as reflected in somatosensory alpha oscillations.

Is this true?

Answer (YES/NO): NO